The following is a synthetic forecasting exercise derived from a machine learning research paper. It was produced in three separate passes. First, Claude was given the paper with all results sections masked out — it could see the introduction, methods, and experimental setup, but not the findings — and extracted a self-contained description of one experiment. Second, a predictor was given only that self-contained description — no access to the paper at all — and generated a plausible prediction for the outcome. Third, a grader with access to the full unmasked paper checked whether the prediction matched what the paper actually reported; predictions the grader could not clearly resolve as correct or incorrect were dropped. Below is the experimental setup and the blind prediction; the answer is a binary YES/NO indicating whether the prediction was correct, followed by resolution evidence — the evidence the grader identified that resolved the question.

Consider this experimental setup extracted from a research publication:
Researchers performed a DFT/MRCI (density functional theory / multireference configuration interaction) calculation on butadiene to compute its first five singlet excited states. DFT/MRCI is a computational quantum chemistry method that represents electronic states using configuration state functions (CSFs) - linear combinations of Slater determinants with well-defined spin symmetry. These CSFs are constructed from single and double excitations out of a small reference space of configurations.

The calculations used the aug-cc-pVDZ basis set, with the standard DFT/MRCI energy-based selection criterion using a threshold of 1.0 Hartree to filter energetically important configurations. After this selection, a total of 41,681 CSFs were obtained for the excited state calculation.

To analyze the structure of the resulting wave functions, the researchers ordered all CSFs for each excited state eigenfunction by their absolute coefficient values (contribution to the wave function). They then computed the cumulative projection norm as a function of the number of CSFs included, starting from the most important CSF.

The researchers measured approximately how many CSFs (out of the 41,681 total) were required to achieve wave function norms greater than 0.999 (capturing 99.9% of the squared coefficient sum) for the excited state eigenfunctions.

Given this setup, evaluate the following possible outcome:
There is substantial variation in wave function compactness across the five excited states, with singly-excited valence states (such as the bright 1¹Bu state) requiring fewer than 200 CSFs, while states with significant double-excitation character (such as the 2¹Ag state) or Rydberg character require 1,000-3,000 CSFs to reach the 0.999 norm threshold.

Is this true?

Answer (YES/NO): NO